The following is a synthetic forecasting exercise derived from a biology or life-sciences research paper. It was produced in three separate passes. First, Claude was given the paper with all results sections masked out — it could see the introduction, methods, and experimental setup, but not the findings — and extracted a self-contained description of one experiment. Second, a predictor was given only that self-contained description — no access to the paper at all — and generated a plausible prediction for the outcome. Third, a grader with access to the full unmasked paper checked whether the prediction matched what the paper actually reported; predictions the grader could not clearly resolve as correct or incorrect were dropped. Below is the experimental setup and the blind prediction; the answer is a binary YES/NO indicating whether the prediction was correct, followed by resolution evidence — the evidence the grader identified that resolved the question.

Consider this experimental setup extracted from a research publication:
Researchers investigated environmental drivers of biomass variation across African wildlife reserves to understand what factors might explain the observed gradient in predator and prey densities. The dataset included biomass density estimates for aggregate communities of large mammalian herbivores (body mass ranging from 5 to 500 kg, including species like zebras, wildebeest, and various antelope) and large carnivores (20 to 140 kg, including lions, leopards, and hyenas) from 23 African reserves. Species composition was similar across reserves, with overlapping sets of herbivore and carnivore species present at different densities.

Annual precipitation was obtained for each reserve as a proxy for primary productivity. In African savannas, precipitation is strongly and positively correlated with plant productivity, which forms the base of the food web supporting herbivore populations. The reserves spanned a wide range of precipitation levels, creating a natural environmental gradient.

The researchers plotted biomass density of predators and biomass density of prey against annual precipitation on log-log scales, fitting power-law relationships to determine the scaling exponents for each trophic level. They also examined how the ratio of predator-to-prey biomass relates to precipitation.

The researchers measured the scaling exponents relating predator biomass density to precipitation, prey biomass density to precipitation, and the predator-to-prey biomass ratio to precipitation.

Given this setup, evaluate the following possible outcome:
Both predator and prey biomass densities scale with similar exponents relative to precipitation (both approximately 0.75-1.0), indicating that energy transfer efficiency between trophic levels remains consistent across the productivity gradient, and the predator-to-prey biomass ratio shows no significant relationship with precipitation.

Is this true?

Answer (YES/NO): NO